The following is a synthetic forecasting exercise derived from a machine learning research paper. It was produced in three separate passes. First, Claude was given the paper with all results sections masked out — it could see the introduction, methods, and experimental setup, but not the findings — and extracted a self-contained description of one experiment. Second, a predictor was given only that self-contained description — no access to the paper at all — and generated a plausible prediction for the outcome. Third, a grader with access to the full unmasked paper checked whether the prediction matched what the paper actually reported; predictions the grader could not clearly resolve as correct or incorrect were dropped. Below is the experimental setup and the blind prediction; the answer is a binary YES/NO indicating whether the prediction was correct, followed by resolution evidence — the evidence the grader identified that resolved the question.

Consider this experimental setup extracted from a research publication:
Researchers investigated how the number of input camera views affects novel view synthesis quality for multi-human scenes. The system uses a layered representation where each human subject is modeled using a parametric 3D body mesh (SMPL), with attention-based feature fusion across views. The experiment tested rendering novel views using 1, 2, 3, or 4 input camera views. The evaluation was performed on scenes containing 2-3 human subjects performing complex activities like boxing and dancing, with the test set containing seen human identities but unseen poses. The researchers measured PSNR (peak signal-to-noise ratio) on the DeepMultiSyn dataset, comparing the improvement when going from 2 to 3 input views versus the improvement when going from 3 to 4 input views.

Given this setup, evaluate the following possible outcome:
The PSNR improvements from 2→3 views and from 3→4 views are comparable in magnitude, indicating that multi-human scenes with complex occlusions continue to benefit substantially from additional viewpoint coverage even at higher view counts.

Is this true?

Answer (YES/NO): NO